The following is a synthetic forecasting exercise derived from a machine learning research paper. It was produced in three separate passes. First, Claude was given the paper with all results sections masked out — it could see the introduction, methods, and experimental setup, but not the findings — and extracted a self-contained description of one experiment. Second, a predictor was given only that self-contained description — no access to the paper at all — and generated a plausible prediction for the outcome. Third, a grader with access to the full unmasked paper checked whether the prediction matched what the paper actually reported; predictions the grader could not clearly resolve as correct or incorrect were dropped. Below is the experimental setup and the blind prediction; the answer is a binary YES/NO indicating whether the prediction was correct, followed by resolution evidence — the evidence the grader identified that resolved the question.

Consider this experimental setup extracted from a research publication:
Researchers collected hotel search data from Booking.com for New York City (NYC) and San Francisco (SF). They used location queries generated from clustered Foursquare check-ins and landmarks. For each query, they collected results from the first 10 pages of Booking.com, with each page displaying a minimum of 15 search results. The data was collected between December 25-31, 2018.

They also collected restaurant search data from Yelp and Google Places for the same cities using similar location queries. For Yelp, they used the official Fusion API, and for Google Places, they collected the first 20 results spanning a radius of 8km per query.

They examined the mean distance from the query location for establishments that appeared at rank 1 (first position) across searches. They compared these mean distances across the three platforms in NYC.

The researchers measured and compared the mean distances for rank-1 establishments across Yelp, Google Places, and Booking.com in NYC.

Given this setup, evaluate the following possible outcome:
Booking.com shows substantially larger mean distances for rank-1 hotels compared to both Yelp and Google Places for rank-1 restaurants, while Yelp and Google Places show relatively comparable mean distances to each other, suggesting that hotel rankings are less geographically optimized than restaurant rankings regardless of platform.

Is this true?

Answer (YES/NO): NO